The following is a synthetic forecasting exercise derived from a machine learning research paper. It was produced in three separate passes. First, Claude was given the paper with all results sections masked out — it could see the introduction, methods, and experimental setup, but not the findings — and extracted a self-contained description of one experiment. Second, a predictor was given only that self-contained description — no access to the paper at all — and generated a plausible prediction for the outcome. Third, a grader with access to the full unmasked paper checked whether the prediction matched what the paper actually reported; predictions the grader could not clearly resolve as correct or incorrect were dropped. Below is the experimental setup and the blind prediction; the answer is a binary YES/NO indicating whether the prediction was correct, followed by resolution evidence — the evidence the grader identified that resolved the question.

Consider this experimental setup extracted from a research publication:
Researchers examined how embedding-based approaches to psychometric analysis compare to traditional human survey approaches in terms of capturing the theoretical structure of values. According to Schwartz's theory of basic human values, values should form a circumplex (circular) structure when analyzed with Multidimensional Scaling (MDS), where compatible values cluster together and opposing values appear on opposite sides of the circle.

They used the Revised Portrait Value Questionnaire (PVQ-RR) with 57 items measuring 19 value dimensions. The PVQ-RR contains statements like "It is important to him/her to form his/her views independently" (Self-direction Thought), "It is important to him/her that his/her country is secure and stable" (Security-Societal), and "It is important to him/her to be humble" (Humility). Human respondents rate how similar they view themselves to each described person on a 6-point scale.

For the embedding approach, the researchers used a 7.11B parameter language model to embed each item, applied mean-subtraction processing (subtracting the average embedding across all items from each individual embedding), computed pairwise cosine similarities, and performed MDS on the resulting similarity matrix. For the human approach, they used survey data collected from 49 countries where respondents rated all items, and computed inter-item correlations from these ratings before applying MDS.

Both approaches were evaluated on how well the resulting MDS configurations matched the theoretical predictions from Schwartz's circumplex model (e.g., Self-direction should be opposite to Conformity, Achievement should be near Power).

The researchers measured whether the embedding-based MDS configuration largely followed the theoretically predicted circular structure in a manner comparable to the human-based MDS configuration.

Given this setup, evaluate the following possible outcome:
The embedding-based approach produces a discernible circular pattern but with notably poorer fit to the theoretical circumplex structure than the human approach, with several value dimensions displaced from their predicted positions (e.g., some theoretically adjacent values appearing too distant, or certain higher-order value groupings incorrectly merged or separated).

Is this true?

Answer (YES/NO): NO